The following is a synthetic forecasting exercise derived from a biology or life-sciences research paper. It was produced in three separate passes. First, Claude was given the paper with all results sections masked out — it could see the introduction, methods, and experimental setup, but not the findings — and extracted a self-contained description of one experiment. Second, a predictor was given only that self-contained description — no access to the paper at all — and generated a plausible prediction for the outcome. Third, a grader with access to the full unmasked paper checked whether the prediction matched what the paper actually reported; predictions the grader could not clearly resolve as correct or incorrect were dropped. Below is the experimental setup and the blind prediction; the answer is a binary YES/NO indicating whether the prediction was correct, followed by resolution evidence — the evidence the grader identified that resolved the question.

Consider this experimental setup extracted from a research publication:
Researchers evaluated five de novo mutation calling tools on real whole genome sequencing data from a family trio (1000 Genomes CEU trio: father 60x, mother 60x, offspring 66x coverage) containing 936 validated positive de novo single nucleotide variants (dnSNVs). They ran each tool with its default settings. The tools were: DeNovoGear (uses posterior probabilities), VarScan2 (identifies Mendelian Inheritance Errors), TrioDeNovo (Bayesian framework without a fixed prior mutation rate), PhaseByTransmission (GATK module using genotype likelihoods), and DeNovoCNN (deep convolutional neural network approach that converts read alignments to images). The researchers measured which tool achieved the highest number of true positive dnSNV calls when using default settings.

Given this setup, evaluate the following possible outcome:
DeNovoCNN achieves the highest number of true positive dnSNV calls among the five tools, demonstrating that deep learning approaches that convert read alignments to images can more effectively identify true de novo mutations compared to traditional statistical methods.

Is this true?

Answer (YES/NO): NO